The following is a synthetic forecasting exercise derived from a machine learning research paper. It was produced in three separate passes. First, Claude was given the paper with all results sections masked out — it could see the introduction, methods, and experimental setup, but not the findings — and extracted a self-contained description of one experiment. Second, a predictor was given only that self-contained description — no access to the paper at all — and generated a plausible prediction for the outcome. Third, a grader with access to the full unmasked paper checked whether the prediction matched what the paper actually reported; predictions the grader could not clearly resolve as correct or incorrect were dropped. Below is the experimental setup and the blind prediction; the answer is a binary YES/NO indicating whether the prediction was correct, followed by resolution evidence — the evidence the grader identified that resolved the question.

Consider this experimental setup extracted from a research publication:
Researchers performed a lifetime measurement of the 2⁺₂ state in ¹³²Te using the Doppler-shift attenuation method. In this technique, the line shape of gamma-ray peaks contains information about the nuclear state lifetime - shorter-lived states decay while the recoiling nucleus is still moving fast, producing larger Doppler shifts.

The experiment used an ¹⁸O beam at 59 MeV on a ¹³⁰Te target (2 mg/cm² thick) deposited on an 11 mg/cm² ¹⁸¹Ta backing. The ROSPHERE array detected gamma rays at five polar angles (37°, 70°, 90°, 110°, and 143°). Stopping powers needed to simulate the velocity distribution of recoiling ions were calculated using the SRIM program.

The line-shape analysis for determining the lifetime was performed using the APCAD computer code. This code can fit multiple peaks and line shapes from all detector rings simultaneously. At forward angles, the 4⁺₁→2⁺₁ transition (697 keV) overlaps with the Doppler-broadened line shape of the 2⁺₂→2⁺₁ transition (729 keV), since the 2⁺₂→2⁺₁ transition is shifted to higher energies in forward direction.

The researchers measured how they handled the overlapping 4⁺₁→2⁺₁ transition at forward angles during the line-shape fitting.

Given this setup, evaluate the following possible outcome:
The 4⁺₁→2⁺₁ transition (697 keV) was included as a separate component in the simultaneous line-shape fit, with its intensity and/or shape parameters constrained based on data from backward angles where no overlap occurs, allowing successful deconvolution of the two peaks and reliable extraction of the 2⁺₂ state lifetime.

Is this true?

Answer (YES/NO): NO